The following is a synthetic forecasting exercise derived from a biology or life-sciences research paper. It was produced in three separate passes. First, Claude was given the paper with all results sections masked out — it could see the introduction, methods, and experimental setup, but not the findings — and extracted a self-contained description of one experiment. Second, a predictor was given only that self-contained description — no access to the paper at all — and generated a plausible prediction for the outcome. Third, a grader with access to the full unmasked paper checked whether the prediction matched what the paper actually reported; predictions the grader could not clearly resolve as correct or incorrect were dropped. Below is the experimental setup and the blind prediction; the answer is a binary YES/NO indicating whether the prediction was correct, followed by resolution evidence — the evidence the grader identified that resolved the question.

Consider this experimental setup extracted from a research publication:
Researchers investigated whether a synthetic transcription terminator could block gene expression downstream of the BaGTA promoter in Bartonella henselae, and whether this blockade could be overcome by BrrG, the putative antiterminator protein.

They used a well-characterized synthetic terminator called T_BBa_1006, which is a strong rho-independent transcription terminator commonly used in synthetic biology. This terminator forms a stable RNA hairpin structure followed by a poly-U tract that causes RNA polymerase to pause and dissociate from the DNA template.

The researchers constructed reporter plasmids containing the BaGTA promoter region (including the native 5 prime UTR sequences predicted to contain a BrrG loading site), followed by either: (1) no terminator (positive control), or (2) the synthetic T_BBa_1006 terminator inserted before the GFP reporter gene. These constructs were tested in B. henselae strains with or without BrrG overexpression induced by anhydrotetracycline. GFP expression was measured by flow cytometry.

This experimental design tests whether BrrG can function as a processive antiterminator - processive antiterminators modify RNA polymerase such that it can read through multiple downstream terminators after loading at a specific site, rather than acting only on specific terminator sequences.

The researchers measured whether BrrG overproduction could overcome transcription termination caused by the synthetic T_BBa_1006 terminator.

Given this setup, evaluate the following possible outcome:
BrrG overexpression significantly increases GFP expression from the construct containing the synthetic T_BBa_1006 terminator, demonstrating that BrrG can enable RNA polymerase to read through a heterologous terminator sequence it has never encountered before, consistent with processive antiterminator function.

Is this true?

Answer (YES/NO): YES